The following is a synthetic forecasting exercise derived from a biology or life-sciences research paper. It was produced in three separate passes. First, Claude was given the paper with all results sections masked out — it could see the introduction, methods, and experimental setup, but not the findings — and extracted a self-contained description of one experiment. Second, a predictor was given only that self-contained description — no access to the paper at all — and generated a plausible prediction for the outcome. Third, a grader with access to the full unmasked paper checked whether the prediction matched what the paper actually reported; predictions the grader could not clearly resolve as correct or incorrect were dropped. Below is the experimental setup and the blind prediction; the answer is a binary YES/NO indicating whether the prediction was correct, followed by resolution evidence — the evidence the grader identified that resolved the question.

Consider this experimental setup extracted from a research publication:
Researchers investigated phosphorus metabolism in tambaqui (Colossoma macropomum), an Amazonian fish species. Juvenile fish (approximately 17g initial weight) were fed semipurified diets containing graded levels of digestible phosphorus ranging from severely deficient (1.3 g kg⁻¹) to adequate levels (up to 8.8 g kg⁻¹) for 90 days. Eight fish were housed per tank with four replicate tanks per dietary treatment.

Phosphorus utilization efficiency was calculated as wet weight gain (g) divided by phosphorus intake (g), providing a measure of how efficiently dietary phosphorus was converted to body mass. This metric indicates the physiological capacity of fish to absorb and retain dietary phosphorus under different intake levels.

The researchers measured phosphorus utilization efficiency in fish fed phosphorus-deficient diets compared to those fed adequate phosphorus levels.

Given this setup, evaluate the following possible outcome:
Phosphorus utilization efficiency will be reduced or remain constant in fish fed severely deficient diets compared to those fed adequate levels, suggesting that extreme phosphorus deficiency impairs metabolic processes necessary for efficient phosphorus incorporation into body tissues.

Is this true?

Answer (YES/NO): NO